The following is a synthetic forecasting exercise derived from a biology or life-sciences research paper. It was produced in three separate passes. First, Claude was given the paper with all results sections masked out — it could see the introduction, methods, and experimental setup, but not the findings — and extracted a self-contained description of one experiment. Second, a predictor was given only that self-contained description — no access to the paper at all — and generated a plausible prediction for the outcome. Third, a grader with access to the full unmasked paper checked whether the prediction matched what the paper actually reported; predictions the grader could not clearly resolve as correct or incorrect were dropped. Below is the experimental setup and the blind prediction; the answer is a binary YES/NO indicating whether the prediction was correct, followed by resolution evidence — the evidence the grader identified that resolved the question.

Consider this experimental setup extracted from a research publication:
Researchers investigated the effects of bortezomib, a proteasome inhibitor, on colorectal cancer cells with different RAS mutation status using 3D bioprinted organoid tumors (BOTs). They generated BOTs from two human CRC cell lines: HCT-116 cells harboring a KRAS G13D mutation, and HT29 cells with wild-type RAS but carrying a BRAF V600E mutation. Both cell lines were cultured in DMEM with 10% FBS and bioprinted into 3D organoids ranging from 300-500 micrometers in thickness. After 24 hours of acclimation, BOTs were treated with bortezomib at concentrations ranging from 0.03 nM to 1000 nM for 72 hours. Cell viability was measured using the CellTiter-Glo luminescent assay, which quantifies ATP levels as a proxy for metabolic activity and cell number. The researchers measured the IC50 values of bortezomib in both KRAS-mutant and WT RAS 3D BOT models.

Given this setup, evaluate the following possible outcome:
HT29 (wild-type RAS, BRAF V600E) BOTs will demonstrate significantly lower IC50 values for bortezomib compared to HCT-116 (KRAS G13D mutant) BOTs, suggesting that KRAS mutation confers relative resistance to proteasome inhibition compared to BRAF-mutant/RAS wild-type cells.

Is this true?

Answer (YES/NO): YES